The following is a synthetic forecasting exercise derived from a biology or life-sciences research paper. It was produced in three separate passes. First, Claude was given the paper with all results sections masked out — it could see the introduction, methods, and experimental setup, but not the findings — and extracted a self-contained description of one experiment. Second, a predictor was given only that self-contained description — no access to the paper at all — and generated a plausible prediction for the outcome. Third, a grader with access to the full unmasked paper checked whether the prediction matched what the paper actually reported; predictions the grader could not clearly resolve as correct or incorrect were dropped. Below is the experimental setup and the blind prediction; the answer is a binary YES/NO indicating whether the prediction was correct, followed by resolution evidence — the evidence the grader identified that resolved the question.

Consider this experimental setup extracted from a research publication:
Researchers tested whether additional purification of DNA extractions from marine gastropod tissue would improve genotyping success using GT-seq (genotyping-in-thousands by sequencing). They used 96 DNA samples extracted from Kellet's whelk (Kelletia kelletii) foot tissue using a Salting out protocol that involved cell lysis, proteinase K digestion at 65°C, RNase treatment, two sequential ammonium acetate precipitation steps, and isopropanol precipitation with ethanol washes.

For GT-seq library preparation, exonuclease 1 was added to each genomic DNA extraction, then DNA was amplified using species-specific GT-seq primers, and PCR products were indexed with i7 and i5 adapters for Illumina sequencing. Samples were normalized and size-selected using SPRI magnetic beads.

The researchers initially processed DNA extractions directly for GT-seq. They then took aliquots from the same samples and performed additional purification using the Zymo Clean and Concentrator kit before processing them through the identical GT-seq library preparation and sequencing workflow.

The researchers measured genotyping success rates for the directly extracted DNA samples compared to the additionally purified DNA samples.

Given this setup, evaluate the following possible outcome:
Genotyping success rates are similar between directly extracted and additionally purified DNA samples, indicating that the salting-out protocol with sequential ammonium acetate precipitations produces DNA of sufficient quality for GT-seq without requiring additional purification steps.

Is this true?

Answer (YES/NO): NO